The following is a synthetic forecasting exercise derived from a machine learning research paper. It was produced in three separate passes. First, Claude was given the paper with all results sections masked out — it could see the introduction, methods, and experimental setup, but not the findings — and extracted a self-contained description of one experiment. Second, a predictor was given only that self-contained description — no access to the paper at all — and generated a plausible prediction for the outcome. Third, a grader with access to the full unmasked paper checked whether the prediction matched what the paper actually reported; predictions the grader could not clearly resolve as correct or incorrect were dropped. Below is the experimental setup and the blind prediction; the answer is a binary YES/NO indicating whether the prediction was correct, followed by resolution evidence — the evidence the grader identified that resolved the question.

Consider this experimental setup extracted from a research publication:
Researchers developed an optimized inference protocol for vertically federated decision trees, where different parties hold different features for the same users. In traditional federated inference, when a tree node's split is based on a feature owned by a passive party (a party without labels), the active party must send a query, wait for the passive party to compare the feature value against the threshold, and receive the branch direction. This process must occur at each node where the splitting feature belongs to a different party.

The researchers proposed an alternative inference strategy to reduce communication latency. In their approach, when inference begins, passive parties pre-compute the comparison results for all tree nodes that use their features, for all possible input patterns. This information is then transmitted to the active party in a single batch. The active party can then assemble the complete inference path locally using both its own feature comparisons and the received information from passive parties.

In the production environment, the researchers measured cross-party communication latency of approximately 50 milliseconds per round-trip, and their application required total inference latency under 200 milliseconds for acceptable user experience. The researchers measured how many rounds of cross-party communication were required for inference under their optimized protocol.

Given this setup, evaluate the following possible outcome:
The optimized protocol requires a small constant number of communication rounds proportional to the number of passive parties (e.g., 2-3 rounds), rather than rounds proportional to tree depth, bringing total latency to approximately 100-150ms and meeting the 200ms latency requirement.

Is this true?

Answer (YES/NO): YES